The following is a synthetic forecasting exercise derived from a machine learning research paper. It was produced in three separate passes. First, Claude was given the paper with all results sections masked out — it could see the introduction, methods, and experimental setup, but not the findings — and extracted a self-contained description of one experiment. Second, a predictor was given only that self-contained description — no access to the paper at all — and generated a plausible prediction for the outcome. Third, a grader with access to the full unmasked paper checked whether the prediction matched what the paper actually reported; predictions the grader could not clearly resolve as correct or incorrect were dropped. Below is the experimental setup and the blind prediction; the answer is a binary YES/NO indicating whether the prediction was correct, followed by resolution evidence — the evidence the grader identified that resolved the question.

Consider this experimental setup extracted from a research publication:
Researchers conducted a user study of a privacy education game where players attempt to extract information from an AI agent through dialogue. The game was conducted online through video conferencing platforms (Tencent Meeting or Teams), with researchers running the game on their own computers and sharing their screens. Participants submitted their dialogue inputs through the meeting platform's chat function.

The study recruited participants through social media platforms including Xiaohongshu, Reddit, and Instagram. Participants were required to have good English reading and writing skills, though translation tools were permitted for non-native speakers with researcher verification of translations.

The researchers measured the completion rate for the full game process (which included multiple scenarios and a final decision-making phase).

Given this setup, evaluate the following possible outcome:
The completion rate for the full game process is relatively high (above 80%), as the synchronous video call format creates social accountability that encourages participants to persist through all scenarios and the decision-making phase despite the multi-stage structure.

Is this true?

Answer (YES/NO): YES